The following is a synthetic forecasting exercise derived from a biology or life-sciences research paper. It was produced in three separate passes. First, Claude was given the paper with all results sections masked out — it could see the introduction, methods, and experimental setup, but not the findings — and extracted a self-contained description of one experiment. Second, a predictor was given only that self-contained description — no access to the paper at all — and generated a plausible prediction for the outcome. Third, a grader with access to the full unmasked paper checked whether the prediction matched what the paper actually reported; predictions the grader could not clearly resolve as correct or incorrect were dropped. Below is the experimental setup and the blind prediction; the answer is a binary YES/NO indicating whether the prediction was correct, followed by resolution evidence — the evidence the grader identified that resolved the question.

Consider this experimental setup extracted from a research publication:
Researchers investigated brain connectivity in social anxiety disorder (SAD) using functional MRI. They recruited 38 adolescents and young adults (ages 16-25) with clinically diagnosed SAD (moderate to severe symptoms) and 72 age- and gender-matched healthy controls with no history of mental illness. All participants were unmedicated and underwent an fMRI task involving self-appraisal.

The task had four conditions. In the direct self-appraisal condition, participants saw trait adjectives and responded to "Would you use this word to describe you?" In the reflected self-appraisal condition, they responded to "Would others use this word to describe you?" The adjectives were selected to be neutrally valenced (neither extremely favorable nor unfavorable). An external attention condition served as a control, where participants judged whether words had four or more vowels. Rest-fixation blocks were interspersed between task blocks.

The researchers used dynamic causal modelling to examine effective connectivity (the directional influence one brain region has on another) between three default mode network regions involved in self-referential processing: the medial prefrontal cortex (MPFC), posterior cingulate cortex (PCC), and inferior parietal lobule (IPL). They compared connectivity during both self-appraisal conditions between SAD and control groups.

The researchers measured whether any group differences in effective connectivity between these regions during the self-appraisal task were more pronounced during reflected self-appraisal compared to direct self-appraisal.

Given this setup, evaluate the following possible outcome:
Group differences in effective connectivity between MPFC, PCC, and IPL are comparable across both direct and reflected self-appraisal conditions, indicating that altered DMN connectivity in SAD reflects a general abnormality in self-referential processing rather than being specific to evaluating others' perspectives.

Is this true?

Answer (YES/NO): NO